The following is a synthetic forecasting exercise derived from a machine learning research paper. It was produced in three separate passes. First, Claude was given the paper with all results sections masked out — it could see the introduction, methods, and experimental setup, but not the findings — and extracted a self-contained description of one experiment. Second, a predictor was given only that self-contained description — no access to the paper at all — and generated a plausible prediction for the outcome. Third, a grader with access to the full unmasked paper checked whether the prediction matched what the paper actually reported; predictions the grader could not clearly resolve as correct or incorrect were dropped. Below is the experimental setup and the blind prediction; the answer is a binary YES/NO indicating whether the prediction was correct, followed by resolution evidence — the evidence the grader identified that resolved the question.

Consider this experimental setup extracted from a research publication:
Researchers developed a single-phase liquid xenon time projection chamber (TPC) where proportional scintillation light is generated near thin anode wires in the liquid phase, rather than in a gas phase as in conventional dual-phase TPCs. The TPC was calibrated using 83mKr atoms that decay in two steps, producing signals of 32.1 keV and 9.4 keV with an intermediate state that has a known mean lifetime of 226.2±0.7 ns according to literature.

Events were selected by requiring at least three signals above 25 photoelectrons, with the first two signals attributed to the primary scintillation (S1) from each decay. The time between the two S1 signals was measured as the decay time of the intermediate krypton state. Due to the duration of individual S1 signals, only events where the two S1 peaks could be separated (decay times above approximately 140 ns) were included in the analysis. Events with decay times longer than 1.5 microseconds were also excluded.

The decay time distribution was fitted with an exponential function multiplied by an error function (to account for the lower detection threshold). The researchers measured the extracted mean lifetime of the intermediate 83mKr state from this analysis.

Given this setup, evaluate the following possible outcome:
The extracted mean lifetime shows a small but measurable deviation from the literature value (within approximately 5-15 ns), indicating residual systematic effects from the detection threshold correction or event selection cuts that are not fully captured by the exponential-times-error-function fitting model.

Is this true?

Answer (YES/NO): NO